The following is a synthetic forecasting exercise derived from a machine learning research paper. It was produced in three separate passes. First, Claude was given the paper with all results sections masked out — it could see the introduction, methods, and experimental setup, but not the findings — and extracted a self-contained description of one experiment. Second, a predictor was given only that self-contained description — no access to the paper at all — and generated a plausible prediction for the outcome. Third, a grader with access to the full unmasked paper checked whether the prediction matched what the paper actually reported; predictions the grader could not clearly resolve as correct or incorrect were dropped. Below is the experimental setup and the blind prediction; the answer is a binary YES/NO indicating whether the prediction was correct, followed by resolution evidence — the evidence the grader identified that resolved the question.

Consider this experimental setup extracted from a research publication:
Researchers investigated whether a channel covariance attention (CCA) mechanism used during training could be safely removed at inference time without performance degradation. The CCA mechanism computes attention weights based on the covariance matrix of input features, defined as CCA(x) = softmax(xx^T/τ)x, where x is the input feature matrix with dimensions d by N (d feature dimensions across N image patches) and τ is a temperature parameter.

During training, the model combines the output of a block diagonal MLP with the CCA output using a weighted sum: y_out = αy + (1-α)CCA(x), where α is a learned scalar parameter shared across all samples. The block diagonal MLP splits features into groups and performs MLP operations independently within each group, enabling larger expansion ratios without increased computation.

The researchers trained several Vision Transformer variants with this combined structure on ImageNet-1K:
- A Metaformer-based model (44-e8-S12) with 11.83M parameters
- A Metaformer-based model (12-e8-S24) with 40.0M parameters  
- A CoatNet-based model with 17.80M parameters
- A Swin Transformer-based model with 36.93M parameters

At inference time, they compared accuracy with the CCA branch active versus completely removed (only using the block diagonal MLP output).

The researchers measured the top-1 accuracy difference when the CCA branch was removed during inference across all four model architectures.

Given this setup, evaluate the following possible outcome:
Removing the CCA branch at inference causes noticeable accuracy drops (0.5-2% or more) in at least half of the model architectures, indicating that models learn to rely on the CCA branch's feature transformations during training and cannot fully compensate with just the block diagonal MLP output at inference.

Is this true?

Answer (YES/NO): NO